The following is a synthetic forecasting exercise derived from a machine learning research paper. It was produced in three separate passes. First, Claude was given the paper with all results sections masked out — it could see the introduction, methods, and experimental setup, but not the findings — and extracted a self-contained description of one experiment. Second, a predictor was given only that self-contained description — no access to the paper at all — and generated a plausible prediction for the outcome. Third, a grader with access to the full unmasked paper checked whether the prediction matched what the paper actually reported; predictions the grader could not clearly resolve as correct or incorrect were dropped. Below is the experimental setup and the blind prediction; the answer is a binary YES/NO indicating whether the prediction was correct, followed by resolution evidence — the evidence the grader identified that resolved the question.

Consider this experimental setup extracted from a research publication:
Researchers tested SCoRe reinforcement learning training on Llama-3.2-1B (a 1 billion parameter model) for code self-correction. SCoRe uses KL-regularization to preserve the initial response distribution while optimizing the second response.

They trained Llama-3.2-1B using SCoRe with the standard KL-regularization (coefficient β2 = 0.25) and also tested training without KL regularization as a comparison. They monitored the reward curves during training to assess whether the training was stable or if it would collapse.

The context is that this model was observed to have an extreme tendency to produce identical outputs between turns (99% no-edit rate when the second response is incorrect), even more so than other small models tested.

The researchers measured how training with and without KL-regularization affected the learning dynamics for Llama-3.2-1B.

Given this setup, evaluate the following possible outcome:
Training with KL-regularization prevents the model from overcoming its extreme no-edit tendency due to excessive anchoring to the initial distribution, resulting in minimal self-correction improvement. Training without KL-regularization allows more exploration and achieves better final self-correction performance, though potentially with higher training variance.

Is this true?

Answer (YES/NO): NO